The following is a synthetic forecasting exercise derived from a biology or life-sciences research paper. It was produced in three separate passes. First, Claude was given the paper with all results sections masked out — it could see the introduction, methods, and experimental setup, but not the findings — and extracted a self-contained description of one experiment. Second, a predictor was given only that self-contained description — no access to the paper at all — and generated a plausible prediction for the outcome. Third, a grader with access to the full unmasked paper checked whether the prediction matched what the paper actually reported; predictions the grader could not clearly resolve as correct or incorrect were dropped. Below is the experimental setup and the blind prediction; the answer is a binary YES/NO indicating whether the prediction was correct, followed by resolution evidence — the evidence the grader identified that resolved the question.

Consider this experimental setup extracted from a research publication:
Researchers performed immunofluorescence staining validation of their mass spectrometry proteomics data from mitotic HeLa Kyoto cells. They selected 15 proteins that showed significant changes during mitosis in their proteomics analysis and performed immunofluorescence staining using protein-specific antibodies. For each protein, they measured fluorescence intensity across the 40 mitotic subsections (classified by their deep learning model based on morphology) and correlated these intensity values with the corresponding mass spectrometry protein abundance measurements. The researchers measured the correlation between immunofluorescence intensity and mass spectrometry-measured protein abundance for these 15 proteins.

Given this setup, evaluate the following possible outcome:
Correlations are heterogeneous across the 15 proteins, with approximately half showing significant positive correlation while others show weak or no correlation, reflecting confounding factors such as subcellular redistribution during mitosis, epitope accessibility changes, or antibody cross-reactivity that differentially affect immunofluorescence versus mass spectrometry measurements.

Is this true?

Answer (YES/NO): YES